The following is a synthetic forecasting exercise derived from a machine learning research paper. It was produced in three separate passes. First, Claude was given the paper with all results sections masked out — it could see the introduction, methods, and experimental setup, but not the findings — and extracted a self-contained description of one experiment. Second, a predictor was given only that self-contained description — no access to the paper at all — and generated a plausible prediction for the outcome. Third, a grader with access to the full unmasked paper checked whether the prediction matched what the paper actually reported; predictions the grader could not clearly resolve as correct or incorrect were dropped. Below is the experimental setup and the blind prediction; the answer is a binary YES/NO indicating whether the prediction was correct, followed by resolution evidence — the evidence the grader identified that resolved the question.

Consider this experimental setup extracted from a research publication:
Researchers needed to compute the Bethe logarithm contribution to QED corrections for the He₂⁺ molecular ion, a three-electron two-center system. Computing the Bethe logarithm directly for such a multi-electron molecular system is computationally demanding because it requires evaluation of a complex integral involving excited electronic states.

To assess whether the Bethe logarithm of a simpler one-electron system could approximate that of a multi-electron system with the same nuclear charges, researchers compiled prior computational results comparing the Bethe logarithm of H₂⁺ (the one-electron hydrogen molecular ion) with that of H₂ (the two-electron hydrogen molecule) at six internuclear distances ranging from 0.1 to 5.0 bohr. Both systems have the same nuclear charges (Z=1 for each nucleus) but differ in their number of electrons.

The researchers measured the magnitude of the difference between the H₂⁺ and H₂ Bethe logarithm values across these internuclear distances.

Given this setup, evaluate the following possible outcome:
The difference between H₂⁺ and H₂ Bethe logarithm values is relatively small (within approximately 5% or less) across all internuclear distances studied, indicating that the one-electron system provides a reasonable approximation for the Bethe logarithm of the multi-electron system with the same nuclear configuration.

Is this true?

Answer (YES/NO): YES